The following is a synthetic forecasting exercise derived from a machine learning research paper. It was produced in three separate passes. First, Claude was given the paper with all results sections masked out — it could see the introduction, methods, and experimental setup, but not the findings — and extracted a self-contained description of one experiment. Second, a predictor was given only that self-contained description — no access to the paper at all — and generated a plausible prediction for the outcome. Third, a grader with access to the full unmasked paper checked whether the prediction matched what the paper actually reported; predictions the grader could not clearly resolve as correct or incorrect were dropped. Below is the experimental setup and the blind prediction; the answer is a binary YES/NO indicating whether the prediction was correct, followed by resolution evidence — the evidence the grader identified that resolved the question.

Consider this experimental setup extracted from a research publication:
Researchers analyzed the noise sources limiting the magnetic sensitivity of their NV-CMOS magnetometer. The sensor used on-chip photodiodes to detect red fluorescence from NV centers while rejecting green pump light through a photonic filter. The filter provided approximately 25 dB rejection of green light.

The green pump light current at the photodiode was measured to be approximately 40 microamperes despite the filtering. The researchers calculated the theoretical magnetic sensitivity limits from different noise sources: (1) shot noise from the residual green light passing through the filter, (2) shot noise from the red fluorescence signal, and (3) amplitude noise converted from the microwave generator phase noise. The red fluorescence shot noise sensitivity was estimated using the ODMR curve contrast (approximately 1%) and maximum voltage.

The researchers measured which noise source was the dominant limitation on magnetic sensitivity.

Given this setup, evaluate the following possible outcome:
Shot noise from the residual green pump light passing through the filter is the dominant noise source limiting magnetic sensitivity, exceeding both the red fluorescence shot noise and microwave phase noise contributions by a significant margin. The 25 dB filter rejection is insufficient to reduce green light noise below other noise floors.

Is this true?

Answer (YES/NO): YES